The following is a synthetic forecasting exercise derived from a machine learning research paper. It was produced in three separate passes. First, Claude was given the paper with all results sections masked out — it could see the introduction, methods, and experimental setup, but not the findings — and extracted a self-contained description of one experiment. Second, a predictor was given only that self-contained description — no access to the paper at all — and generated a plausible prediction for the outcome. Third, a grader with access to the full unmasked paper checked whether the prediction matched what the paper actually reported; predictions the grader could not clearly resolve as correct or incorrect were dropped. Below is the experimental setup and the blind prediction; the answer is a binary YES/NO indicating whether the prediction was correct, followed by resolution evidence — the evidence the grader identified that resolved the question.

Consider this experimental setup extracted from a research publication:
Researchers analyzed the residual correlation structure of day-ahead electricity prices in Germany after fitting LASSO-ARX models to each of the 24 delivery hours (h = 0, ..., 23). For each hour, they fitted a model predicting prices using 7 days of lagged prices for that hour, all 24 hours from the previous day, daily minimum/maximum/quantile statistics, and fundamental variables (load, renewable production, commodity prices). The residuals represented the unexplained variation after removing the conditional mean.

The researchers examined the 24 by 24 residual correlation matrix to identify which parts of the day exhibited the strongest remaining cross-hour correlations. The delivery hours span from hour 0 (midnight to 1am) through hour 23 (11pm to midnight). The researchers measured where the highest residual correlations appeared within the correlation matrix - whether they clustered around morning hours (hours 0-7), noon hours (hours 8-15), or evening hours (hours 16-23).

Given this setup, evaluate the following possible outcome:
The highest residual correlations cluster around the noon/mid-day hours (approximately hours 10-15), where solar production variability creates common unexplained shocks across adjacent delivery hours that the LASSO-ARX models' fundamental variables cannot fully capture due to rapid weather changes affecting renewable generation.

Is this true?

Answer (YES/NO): YES